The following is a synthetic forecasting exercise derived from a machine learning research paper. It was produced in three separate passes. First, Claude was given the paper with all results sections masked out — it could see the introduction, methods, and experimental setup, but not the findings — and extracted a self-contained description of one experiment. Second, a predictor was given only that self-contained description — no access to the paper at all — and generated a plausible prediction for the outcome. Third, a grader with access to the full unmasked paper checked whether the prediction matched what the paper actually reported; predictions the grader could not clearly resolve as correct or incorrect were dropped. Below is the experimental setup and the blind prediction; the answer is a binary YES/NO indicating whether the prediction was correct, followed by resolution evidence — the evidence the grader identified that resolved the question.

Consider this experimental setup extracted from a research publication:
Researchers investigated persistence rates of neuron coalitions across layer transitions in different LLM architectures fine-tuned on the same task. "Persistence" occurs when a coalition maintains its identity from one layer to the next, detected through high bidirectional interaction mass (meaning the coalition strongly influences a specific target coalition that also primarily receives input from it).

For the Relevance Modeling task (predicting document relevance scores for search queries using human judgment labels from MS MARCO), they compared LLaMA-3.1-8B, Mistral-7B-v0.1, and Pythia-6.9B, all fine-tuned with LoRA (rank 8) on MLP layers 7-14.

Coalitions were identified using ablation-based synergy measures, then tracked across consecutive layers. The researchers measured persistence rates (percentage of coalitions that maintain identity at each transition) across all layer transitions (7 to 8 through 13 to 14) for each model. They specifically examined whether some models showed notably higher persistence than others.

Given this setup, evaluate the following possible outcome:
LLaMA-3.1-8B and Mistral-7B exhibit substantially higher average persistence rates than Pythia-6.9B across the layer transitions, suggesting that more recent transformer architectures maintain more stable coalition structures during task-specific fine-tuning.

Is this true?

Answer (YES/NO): NO